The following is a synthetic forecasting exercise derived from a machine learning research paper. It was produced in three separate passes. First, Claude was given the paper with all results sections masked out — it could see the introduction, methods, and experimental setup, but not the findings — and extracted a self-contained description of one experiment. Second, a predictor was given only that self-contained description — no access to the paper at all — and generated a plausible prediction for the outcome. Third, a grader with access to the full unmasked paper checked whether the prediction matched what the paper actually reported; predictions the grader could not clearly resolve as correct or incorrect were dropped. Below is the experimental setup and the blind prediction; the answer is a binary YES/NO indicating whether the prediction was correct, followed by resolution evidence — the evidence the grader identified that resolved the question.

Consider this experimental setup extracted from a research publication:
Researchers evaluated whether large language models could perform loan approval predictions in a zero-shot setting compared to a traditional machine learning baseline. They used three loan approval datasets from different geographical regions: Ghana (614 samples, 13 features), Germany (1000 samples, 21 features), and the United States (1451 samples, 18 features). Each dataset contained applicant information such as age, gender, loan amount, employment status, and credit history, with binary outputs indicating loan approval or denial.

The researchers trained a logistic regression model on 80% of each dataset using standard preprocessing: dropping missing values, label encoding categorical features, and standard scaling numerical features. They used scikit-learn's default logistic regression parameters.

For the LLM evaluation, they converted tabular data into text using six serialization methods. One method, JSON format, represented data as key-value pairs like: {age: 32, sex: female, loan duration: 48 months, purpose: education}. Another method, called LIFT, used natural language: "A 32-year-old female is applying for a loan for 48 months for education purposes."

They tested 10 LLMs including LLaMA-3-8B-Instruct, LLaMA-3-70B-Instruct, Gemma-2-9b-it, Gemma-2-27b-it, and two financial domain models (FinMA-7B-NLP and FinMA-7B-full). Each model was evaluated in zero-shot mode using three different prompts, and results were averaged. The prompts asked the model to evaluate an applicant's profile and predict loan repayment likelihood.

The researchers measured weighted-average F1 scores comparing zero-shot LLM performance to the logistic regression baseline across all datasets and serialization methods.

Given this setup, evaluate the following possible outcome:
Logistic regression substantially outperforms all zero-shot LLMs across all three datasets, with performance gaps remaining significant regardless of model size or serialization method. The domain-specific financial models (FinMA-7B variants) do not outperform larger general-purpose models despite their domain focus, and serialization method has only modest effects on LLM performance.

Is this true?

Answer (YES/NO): NO